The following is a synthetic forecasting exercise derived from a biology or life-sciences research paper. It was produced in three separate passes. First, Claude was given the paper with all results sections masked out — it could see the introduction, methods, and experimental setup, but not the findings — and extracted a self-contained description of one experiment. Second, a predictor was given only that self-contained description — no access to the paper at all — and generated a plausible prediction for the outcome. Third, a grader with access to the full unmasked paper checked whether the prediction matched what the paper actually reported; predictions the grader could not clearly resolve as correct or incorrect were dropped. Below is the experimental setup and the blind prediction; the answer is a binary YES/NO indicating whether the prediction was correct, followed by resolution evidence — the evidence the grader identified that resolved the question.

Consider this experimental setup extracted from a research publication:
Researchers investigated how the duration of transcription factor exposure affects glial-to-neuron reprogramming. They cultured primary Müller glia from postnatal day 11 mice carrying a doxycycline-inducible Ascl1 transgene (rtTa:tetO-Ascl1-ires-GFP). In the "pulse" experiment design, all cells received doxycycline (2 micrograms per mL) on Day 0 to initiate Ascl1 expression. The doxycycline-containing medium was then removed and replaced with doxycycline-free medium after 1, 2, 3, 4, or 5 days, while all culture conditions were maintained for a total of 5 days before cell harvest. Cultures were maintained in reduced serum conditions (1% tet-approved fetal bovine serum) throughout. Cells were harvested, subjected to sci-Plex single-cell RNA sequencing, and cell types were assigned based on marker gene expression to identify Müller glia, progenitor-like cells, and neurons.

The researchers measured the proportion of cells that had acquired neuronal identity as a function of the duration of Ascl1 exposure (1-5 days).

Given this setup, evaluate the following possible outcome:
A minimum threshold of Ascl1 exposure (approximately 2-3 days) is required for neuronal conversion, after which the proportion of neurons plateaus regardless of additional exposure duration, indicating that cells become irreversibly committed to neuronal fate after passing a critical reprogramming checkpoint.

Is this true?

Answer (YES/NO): NO